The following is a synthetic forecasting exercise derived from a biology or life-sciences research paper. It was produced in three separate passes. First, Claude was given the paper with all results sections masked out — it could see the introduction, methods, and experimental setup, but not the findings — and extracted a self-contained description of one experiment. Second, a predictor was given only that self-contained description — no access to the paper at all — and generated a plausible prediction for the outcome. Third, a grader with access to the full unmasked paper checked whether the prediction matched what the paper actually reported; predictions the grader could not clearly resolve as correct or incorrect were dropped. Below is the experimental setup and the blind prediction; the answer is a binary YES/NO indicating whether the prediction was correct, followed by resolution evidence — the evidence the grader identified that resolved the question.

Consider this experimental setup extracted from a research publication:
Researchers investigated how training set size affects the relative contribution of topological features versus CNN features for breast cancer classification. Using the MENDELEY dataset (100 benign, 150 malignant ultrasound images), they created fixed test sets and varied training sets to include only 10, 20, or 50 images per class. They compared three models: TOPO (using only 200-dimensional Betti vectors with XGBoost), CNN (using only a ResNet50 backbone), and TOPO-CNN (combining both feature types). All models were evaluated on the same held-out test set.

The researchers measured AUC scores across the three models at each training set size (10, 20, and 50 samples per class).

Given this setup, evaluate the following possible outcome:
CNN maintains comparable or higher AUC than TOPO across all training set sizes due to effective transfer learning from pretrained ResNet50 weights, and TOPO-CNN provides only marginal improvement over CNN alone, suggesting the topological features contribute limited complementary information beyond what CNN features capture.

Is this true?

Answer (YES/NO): NO